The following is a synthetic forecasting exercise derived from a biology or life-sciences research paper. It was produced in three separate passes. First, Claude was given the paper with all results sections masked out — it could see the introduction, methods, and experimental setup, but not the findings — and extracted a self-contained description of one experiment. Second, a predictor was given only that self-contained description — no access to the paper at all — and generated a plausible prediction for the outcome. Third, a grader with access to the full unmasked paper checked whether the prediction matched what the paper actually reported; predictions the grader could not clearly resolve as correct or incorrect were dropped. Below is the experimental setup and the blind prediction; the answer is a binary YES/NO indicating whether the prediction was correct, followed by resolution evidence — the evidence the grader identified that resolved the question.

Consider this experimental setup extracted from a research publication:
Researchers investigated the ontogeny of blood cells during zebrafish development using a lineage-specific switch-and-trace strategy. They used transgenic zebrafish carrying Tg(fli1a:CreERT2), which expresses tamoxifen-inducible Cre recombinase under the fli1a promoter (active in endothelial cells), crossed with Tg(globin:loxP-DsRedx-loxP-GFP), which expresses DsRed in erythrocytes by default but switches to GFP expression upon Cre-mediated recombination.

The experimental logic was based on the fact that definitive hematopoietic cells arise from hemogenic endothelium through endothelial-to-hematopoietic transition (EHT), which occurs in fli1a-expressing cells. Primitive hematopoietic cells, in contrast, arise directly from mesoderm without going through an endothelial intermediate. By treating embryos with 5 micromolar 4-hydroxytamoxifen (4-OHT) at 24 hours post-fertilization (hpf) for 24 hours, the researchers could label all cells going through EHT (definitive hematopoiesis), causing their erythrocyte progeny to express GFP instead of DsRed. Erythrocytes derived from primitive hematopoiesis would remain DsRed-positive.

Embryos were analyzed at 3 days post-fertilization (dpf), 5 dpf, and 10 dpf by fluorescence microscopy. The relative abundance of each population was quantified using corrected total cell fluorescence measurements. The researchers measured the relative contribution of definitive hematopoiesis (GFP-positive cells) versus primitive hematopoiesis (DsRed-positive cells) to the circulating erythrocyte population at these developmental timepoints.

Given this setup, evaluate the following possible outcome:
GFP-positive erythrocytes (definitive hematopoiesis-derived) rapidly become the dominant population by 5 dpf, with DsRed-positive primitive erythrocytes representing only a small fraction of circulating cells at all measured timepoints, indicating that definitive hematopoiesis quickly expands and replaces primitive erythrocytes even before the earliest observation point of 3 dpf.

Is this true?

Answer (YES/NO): NO